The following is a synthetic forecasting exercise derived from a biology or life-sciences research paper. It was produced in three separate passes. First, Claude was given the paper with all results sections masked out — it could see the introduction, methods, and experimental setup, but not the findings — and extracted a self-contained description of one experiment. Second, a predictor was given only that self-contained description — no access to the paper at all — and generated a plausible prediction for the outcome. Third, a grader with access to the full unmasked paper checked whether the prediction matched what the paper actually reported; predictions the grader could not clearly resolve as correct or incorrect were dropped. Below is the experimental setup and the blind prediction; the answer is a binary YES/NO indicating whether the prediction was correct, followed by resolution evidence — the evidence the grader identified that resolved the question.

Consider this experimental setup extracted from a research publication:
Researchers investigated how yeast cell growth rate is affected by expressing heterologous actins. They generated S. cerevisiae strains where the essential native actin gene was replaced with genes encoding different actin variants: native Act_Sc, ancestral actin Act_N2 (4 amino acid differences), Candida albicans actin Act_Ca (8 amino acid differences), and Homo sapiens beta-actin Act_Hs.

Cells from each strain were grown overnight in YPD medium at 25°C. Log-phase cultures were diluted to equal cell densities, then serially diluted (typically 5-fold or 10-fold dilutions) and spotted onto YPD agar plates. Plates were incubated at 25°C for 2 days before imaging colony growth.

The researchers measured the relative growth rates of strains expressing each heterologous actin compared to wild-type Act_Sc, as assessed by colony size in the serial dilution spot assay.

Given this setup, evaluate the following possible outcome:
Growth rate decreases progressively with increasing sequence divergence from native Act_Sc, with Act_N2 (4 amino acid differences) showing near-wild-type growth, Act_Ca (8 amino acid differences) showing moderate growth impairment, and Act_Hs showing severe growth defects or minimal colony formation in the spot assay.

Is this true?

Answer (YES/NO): NO